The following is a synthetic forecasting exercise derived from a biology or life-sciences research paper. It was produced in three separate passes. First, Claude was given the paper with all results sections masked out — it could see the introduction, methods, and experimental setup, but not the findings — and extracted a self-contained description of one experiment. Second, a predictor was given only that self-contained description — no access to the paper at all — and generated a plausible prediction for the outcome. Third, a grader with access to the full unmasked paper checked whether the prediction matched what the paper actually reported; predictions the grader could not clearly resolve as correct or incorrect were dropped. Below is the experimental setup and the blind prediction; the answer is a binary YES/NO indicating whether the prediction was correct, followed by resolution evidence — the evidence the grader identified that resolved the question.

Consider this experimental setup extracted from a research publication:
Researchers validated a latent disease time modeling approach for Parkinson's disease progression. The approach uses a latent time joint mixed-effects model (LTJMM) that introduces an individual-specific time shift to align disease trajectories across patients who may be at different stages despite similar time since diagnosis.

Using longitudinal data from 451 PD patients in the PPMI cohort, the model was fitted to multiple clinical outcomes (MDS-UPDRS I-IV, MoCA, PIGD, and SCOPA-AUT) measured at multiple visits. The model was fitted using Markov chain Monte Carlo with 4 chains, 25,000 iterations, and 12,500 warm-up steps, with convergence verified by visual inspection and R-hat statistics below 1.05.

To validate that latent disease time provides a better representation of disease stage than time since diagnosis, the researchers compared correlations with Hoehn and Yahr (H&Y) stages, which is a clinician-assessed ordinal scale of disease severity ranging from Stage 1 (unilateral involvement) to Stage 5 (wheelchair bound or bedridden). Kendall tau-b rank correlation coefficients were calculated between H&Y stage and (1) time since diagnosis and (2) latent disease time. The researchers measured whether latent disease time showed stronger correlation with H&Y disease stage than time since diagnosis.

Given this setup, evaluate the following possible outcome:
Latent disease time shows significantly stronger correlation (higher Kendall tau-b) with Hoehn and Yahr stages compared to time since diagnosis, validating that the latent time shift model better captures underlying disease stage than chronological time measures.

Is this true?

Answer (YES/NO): YES